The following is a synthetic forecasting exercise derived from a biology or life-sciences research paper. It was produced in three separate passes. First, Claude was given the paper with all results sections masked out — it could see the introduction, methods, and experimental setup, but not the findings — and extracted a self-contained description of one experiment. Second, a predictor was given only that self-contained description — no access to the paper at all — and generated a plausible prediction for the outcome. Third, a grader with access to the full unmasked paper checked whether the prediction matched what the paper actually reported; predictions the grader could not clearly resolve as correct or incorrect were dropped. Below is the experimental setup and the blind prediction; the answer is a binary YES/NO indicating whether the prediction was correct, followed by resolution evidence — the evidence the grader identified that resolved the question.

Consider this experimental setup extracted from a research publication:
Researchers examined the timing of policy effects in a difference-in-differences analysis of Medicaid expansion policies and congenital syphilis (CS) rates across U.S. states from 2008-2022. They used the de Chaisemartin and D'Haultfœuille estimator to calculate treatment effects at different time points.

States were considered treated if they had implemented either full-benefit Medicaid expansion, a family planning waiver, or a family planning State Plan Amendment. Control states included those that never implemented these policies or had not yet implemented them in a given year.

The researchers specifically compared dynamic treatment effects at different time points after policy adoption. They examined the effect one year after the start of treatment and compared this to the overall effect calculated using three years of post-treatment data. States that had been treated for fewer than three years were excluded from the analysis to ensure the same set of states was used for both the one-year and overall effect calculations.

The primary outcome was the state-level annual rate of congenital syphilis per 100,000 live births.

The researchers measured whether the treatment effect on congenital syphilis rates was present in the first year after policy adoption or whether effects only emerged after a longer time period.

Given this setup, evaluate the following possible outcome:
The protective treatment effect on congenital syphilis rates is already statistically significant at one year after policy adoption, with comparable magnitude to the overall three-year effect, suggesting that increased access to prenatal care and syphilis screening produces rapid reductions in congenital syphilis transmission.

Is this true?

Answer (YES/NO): YES